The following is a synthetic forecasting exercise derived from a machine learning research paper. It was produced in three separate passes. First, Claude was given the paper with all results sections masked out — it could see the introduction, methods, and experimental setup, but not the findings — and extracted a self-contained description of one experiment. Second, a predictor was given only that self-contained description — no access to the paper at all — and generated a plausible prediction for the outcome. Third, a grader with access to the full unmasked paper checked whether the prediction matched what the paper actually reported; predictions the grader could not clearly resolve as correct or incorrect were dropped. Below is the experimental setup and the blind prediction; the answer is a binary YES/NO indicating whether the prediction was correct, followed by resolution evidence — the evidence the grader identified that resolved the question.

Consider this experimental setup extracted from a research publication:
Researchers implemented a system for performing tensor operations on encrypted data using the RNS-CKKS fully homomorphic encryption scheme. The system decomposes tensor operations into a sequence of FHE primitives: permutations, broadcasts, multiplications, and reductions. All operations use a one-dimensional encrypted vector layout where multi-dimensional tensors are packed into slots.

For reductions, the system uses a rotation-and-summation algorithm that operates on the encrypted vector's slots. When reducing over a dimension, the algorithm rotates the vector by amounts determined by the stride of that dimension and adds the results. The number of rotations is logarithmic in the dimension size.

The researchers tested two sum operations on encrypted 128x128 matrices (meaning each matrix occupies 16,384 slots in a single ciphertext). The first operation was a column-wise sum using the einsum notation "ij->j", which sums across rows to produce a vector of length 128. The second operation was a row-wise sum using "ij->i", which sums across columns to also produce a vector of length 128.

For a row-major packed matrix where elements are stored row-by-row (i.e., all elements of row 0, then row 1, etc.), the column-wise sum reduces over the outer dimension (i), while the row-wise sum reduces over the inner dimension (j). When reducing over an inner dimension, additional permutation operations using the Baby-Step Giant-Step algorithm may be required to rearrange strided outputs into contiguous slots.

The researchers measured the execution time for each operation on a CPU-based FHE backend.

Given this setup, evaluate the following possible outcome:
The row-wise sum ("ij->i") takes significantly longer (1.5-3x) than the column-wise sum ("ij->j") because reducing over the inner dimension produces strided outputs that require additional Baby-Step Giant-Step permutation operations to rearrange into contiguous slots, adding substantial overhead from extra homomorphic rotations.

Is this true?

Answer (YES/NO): NO